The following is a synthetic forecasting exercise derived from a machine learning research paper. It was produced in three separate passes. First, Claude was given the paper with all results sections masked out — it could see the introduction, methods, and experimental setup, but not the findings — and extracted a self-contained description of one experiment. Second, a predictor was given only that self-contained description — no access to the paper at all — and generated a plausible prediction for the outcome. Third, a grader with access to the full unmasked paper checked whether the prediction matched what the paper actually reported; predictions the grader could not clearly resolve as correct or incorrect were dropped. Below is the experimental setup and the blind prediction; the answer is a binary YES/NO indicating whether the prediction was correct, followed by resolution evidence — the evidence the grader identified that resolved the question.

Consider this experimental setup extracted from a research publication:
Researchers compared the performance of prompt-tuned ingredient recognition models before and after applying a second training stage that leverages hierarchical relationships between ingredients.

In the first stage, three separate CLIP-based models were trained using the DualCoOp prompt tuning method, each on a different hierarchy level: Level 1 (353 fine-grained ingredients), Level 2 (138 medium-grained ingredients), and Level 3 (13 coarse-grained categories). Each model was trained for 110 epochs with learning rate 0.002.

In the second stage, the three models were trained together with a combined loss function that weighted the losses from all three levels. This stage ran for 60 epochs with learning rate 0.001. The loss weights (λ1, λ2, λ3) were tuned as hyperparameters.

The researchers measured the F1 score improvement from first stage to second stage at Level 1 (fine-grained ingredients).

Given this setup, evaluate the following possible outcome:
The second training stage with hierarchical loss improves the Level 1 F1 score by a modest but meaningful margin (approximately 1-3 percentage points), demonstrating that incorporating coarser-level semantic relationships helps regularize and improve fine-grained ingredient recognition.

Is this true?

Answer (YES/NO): NO